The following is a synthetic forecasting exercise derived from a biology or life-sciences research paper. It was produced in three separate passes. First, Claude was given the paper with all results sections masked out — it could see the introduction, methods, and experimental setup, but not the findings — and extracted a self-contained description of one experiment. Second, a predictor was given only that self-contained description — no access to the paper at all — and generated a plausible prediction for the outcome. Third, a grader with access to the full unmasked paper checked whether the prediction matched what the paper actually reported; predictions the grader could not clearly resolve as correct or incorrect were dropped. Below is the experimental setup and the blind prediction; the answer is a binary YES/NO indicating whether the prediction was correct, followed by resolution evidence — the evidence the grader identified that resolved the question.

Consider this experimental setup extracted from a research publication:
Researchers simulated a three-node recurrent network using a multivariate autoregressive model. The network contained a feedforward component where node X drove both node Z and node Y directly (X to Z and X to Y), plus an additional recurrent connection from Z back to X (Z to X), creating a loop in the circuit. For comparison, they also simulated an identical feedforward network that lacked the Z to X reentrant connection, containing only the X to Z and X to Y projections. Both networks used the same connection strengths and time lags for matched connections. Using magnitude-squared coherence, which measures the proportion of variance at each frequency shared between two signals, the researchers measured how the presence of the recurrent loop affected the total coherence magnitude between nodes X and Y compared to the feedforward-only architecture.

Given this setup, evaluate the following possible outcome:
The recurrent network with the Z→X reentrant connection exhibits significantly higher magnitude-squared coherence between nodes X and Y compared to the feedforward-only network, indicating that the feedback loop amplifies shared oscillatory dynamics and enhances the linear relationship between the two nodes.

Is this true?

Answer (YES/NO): YES